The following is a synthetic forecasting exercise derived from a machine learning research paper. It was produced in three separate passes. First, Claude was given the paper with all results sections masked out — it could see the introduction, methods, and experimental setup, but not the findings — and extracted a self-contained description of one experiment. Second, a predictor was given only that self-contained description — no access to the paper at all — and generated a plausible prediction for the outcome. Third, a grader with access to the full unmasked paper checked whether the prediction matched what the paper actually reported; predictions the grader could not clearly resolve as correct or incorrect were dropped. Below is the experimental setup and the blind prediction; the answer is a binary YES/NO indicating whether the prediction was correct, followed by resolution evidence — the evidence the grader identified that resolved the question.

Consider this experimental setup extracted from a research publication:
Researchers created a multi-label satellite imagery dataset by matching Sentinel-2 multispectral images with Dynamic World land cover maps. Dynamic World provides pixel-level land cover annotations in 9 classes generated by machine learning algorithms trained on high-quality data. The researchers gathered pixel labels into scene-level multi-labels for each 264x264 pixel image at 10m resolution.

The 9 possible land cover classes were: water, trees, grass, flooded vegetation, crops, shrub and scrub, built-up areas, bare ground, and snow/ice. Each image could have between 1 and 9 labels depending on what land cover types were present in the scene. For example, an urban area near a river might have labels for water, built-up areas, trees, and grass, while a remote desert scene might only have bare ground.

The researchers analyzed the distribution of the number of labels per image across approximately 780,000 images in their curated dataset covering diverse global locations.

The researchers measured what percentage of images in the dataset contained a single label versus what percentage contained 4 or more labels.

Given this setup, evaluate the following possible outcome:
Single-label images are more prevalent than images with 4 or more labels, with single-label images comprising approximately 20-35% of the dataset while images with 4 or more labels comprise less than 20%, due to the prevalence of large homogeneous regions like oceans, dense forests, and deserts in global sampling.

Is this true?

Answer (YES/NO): NO